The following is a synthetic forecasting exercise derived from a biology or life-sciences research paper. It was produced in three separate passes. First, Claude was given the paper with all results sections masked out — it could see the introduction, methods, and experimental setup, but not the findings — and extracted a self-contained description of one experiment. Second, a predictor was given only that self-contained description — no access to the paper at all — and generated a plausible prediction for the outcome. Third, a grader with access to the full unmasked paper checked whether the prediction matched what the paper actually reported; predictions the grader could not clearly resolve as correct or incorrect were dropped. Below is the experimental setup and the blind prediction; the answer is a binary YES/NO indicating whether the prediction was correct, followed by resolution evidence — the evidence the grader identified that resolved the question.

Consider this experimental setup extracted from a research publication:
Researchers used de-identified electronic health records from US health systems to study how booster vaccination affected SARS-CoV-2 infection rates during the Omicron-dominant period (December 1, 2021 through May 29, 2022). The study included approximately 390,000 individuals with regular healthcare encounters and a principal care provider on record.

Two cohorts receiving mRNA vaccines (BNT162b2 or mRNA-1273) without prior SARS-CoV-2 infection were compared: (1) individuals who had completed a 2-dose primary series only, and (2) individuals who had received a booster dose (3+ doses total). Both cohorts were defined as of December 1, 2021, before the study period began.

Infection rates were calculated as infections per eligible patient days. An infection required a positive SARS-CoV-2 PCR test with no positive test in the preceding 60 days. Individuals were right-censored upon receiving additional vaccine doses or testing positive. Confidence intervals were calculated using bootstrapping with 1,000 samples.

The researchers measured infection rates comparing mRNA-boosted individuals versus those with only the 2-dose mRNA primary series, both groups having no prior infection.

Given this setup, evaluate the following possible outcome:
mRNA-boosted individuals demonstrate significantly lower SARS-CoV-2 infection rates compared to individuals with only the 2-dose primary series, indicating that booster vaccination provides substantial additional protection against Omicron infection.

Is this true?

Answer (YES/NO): YES